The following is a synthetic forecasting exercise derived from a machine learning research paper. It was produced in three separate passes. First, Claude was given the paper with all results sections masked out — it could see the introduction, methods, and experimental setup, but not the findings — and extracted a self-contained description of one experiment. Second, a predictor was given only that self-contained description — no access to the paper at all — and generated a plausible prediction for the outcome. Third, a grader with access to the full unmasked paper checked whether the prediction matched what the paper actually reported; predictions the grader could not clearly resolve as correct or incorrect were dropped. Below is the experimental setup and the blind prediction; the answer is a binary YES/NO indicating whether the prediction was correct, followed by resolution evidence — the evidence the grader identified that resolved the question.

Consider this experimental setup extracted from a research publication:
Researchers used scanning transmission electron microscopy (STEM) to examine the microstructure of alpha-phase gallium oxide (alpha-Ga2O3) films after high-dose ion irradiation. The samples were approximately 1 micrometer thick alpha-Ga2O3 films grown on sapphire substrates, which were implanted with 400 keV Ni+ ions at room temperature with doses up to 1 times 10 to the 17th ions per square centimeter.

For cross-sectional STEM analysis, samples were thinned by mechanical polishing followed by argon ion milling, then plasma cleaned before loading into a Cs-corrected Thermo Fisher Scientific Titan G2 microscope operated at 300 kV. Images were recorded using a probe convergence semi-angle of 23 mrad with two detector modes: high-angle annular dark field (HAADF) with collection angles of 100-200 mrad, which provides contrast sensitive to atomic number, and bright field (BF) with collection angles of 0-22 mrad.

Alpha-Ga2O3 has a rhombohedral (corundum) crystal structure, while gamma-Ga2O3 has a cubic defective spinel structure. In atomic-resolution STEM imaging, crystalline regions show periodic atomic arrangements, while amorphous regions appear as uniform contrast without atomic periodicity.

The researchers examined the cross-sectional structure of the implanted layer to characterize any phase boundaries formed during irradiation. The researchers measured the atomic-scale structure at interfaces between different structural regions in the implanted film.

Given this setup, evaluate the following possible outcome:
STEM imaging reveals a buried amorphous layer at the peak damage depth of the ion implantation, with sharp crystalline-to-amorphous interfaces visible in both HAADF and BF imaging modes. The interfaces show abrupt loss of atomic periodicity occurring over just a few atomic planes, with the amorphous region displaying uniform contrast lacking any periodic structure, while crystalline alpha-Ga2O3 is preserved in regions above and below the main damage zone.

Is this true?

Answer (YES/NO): NO